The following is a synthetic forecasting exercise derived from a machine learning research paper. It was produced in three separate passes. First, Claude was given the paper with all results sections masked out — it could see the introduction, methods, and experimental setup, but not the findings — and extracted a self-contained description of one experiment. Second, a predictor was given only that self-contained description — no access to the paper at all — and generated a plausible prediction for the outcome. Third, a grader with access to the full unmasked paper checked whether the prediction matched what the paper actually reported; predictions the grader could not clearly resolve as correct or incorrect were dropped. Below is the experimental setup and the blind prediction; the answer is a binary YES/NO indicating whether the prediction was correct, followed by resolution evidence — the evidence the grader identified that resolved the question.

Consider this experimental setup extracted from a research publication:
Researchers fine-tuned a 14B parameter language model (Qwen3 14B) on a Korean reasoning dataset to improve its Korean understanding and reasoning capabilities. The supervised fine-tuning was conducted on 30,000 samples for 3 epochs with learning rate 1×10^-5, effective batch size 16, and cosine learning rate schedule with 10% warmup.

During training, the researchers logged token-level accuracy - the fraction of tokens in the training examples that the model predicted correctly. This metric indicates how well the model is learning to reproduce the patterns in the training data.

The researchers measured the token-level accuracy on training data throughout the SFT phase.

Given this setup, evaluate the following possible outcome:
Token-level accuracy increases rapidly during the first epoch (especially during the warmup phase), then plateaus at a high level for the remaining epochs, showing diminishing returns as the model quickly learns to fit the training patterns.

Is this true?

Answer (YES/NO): NO